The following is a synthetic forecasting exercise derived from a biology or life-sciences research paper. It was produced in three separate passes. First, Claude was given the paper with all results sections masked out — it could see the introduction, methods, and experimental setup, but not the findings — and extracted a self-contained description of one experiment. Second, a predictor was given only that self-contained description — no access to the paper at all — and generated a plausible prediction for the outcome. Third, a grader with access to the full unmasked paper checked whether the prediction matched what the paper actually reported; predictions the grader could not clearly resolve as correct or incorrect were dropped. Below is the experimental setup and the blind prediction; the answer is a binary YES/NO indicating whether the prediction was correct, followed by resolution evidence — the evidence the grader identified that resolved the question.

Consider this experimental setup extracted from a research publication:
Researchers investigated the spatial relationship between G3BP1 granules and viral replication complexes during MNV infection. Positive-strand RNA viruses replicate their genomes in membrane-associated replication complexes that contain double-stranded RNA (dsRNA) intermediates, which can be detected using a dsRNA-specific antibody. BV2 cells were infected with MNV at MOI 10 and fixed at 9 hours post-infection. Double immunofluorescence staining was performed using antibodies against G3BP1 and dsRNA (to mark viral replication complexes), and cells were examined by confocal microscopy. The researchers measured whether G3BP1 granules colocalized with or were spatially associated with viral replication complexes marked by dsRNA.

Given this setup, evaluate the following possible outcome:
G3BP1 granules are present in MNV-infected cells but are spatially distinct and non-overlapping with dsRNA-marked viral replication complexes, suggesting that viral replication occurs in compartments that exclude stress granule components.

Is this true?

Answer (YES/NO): NO